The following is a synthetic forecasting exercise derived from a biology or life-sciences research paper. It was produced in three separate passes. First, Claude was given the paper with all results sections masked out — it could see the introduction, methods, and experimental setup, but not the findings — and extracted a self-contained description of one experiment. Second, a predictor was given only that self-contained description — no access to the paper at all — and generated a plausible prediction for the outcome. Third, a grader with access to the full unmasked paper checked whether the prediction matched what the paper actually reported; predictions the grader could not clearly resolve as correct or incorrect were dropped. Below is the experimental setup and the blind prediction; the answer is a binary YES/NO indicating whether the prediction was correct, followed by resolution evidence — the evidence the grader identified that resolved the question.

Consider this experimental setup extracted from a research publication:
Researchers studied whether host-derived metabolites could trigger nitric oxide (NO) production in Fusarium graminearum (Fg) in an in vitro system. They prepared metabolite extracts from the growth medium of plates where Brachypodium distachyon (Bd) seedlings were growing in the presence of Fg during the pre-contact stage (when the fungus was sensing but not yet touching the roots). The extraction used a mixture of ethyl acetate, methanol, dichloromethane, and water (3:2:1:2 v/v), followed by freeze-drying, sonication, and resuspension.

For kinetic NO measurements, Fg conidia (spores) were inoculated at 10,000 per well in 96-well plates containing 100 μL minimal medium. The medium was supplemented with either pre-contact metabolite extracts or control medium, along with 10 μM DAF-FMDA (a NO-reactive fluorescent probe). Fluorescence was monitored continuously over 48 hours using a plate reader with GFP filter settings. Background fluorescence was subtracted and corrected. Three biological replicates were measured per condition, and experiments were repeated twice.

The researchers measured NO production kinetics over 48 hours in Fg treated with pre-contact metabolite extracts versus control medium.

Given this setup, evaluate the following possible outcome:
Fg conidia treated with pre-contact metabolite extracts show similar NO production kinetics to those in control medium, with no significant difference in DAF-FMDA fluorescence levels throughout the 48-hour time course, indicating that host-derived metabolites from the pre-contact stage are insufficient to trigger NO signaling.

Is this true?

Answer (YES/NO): NO